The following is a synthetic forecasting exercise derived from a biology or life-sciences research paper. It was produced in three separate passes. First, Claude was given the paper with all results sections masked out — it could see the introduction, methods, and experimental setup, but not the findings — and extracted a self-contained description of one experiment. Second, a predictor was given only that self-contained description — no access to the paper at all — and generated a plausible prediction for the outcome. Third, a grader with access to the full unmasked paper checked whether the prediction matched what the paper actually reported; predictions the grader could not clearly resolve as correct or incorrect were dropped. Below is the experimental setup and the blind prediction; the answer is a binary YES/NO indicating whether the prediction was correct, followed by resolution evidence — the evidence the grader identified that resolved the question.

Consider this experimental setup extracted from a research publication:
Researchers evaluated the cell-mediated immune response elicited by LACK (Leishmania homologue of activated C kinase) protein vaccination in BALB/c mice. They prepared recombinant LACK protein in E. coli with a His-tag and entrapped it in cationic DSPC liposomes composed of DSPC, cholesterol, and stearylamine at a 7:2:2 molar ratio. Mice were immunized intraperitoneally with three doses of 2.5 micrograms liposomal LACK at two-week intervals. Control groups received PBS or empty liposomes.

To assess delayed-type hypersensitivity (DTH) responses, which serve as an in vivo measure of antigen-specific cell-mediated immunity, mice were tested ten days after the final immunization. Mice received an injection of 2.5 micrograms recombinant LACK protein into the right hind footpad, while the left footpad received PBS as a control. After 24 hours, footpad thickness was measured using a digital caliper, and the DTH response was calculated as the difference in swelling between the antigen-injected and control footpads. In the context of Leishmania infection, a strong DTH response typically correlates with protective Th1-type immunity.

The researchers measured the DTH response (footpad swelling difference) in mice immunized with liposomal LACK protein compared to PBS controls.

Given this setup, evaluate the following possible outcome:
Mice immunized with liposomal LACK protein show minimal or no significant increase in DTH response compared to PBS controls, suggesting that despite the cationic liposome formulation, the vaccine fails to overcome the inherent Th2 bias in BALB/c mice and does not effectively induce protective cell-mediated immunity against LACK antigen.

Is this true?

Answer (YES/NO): YES